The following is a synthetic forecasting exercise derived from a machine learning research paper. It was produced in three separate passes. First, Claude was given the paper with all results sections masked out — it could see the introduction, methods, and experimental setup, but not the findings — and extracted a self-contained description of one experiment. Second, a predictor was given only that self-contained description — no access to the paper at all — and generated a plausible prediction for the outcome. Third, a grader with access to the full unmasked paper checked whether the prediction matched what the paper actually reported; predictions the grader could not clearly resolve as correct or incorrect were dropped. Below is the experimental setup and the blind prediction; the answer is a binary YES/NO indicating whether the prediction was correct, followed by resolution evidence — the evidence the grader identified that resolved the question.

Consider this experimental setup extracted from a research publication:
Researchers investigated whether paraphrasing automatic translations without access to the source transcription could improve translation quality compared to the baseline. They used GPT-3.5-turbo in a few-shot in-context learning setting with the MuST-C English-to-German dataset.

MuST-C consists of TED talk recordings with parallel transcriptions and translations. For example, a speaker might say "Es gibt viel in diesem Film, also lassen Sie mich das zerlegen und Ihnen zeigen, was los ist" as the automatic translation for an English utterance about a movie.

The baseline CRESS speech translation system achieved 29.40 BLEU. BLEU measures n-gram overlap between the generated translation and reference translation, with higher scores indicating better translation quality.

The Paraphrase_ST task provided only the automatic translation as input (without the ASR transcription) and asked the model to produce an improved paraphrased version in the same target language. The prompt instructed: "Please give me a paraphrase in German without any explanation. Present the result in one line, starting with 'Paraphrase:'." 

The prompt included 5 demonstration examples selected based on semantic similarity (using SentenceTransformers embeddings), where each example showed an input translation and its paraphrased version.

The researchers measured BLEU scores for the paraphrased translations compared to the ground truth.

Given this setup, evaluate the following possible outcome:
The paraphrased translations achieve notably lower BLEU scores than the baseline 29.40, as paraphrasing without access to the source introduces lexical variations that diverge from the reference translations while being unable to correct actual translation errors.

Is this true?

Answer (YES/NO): YES